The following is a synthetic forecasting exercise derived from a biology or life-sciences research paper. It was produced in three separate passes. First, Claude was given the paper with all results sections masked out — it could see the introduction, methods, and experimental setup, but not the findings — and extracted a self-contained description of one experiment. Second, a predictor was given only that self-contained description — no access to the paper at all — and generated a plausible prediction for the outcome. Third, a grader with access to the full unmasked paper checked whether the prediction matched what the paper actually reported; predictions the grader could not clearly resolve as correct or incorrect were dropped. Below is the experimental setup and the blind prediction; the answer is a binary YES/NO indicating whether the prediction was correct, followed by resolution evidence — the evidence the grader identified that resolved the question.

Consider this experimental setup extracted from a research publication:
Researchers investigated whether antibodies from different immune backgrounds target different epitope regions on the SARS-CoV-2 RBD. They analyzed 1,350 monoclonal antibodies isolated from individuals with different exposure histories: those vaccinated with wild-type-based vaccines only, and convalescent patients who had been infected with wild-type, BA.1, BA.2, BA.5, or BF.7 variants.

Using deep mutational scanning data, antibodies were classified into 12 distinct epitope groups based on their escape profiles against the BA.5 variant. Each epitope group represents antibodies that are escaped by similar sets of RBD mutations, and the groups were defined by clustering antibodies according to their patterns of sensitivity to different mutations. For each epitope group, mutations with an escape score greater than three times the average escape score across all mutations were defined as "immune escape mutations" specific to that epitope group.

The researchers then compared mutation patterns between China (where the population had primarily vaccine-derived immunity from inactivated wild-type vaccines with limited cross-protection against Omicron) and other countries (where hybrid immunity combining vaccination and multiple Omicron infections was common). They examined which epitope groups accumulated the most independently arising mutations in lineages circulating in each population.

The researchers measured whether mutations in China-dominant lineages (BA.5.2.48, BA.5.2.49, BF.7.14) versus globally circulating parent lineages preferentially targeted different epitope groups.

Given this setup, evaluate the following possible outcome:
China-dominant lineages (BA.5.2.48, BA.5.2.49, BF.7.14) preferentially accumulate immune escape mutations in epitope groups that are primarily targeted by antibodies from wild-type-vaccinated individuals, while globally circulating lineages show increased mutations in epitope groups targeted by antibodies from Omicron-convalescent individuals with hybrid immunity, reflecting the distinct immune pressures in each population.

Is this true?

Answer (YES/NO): NO